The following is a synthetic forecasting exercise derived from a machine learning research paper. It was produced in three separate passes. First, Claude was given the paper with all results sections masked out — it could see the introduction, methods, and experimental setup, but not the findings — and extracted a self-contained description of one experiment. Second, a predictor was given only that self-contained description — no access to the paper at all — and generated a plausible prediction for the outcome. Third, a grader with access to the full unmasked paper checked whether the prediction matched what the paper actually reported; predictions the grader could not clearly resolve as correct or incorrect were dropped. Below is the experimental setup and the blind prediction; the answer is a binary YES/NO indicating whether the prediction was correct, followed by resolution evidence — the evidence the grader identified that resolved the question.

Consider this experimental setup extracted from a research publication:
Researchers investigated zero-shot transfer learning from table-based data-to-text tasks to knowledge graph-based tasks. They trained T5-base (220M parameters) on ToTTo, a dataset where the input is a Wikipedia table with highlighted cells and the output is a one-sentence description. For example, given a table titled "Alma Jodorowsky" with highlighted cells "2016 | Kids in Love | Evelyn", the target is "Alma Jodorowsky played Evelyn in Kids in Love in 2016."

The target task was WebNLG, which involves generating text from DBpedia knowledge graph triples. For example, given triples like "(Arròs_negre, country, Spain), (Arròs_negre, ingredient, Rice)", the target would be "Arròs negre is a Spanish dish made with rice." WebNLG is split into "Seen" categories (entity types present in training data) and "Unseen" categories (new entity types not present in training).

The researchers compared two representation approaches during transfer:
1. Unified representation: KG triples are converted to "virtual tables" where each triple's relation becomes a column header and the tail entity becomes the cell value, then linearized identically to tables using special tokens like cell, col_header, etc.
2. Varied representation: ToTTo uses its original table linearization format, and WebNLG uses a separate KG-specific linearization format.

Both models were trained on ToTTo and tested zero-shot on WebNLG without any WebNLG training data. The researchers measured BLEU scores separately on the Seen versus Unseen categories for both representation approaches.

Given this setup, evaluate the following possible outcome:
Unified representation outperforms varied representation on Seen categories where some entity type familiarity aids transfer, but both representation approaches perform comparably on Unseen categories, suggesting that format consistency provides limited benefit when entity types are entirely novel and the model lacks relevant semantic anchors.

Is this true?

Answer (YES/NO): NO